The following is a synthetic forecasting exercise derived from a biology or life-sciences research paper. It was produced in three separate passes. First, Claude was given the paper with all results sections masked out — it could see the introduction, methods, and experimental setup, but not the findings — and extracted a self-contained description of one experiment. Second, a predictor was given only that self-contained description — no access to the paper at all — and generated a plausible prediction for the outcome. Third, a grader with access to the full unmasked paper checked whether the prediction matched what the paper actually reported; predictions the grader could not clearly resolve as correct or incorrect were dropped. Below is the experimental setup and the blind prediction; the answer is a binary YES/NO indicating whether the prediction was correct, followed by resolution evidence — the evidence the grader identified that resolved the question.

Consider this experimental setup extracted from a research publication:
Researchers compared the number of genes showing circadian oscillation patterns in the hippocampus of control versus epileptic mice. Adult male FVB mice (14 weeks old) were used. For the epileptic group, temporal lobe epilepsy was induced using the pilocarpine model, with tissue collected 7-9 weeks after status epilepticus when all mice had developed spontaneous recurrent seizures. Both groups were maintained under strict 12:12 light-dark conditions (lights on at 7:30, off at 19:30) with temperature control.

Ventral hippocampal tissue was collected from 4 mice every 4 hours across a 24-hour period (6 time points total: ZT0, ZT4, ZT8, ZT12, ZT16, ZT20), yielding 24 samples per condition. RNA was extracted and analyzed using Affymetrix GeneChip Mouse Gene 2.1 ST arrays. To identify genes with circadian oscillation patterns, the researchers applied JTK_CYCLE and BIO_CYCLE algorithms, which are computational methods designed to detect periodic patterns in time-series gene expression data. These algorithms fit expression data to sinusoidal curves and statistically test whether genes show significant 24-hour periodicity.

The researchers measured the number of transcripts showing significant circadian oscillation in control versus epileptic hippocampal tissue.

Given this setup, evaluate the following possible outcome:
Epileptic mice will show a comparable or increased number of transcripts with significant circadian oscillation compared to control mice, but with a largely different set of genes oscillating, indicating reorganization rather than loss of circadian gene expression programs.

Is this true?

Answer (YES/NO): YES